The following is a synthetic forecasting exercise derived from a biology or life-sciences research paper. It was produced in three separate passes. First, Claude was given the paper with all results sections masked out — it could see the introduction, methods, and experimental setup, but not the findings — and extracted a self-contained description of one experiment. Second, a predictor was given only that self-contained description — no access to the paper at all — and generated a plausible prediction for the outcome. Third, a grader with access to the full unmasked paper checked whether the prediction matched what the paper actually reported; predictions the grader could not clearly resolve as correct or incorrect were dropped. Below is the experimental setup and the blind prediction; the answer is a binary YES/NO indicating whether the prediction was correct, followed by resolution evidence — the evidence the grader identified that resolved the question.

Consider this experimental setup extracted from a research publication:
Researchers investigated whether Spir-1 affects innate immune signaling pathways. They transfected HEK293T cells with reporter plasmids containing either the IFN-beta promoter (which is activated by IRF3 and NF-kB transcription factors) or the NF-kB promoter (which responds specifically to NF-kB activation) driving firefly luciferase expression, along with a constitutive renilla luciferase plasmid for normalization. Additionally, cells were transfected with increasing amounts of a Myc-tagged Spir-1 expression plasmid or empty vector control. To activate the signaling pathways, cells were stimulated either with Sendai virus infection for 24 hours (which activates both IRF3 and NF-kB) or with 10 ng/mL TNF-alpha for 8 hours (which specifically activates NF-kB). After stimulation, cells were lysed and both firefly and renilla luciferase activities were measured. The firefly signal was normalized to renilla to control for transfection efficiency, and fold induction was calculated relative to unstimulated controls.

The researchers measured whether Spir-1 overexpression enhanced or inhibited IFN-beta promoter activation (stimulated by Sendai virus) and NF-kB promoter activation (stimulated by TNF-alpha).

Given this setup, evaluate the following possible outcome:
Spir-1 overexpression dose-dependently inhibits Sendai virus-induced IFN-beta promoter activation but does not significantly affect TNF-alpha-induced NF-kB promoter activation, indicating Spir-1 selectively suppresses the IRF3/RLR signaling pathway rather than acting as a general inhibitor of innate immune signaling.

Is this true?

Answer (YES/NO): NO